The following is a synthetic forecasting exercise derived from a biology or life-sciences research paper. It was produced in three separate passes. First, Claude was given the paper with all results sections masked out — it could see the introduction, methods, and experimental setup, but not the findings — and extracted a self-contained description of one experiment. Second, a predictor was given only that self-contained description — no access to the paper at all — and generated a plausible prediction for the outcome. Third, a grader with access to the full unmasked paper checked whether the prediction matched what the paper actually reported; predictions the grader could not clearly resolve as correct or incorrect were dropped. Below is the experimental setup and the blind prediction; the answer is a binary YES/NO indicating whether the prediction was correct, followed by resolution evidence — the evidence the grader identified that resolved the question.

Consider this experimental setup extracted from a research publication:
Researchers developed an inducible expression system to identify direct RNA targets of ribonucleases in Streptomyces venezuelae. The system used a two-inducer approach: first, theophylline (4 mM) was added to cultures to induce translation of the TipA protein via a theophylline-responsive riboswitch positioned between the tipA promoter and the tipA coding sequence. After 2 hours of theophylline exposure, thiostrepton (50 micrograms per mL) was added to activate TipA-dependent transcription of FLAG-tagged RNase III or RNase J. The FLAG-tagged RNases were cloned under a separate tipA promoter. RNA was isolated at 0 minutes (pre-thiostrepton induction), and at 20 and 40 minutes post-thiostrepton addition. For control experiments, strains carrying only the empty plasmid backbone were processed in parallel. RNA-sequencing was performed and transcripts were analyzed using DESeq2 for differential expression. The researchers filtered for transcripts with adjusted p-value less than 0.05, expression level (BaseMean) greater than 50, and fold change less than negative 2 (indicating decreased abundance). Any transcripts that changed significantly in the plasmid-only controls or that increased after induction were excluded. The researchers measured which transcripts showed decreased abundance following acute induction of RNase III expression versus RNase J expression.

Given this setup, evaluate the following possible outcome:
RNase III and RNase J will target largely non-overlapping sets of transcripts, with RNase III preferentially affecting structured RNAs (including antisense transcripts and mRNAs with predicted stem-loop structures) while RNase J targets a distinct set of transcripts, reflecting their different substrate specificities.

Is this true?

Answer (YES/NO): YES